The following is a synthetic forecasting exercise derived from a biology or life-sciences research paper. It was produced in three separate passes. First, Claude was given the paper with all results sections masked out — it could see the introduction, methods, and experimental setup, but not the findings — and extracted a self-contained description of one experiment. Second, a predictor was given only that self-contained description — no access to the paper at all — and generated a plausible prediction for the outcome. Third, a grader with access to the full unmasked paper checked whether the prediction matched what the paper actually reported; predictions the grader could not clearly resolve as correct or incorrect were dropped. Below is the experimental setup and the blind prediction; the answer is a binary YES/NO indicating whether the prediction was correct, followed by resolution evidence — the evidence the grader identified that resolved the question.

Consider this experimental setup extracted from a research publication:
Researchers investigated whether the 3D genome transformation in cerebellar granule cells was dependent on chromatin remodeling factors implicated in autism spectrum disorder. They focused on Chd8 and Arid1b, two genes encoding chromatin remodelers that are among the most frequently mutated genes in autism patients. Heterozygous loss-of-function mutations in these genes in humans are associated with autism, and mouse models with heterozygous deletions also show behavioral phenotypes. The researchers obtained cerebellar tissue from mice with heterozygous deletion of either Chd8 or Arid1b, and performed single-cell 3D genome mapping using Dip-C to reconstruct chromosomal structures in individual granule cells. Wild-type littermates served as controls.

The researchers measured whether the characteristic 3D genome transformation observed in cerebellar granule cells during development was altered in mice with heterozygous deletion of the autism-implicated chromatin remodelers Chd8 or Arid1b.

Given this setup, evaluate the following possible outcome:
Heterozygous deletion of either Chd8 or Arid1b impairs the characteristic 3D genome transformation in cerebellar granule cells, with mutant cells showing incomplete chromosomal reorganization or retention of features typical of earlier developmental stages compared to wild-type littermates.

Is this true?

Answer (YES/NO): NO